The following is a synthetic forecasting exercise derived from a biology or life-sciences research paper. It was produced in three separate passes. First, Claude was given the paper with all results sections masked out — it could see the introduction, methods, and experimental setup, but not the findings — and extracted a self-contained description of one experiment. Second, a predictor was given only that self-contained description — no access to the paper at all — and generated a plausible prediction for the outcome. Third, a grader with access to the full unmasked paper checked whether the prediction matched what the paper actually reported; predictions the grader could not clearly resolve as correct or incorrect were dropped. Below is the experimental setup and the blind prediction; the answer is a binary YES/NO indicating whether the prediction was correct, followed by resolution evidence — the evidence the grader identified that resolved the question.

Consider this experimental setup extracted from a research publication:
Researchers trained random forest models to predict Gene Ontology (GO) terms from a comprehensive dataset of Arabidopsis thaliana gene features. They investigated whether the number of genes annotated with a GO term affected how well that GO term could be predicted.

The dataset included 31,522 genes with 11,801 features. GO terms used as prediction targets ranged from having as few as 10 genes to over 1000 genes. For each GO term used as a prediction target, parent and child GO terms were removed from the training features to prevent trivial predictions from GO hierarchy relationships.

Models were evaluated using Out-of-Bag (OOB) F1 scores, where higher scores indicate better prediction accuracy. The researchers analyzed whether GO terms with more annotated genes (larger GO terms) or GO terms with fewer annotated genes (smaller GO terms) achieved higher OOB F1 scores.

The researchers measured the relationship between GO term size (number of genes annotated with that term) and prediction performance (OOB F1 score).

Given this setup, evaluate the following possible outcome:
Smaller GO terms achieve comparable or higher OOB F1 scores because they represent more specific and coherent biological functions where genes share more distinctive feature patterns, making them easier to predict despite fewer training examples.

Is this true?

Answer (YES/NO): NO